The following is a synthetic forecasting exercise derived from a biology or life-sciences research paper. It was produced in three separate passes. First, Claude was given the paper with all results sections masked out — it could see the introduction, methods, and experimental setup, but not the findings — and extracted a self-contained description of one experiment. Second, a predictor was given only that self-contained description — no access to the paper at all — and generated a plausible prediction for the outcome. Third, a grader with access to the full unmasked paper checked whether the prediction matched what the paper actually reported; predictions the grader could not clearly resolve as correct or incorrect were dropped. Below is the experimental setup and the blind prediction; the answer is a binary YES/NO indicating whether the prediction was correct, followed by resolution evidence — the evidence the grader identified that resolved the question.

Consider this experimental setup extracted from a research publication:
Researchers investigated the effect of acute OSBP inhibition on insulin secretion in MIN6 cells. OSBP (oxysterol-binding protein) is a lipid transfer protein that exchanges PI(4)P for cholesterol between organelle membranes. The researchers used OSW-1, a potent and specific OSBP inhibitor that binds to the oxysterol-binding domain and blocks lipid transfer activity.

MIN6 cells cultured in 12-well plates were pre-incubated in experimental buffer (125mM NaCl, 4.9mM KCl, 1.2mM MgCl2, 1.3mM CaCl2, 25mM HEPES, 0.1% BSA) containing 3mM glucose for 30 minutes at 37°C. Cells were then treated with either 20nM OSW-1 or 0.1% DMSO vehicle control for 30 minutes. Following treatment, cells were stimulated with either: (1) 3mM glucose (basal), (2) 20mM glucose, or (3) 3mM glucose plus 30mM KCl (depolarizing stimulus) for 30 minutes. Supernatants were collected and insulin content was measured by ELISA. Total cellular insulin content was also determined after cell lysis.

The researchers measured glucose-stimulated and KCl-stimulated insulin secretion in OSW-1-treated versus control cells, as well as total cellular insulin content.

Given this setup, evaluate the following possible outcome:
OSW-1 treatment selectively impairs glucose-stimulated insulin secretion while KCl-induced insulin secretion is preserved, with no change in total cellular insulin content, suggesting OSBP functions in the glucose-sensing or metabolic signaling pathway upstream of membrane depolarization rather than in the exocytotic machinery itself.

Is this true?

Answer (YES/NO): NO